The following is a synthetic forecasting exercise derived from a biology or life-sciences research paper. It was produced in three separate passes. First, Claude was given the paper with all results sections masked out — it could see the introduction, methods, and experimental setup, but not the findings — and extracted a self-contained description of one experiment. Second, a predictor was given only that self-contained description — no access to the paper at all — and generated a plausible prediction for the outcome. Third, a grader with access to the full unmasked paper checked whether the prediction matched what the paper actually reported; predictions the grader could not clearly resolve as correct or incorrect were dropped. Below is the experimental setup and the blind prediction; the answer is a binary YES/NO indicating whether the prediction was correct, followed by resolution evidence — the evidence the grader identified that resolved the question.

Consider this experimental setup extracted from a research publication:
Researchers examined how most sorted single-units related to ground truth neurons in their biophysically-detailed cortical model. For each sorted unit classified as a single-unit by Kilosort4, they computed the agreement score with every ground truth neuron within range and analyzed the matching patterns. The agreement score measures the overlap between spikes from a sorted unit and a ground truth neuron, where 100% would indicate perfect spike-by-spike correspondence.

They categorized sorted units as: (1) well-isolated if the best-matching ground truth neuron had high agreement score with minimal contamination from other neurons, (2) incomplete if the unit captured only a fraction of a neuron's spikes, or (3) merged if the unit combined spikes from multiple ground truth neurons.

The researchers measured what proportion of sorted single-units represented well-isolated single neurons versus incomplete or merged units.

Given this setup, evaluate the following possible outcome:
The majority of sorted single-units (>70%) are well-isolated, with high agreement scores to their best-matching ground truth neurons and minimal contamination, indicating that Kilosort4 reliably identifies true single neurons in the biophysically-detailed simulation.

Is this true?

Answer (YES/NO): NO